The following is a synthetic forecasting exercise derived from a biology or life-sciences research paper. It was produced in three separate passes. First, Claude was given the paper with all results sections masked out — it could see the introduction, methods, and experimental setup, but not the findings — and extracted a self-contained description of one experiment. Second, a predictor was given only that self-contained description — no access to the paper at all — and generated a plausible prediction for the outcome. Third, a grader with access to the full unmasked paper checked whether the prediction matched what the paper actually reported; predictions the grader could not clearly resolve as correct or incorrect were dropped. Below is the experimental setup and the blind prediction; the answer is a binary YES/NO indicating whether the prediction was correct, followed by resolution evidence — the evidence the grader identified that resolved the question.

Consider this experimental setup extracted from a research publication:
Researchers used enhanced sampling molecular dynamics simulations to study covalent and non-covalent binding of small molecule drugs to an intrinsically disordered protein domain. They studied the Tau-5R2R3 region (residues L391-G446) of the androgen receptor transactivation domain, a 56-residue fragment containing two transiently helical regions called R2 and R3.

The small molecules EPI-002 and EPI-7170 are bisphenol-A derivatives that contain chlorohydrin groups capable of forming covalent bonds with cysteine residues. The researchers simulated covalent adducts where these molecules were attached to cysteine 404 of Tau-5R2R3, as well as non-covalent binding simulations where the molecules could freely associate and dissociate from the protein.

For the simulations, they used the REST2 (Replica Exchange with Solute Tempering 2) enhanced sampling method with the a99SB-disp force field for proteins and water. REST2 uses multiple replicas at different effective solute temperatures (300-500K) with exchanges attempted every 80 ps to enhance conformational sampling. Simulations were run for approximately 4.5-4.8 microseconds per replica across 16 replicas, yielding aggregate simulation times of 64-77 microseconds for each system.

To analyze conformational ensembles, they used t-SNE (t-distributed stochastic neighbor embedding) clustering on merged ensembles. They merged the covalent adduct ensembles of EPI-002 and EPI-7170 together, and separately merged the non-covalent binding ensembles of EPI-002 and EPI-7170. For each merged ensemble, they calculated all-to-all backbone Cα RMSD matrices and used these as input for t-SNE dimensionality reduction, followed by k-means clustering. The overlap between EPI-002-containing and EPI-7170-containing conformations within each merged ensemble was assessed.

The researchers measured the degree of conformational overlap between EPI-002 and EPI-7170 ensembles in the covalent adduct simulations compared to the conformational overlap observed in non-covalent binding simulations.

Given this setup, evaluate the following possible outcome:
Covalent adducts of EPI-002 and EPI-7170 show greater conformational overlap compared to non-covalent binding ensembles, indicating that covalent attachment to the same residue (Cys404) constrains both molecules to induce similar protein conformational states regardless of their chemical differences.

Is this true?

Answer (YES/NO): YES